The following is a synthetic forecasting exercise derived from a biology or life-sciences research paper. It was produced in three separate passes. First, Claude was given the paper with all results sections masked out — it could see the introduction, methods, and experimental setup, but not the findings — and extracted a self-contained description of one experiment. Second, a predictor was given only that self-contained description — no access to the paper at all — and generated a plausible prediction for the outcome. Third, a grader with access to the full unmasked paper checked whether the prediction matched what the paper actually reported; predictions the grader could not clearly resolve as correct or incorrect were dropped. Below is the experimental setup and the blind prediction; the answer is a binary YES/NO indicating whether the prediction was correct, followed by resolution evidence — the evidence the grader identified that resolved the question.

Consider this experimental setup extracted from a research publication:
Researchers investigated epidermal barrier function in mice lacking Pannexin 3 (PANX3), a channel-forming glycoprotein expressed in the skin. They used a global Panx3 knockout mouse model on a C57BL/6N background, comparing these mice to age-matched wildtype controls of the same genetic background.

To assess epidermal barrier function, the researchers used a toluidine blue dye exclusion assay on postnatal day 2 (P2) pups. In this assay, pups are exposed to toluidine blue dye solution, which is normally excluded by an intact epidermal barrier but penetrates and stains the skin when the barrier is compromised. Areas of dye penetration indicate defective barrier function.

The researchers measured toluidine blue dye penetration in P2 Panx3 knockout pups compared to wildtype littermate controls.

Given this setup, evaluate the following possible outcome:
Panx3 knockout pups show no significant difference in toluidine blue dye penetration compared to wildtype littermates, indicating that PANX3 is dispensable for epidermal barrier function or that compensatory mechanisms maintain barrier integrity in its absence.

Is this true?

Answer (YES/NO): NO